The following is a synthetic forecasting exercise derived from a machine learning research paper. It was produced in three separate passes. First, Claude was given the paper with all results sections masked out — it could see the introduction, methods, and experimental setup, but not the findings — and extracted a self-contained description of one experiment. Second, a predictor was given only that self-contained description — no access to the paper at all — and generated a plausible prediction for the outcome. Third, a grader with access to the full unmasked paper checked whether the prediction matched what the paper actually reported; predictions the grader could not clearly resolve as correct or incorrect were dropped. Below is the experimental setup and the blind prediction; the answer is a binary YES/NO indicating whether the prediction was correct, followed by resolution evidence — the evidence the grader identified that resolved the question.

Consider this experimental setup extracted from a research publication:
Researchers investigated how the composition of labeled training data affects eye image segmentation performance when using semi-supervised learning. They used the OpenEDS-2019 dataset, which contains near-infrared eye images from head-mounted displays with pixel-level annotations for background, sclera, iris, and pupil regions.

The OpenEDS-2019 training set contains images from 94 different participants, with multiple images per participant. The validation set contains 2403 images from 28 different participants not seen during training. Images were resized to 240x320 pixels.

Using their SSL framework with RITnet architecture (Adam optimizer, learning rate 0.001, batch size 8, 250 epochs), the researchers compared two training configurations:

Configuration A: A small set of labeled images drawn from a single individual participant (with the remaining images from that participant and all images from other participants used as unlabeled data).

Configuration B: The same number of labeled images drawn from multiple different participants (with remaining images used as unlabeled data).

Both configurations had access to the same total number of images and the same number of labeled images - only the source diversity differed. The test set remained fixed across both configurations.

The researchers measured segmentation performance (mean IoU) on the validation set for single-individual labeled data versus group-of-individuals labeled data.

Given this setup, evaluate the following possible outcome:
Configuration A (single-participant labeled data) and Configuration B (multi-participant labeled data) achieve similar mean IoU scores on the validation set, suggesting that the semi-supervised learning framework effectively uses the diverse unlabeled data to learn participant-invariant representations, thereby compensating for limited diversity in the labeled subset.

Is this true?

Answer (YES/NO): YES